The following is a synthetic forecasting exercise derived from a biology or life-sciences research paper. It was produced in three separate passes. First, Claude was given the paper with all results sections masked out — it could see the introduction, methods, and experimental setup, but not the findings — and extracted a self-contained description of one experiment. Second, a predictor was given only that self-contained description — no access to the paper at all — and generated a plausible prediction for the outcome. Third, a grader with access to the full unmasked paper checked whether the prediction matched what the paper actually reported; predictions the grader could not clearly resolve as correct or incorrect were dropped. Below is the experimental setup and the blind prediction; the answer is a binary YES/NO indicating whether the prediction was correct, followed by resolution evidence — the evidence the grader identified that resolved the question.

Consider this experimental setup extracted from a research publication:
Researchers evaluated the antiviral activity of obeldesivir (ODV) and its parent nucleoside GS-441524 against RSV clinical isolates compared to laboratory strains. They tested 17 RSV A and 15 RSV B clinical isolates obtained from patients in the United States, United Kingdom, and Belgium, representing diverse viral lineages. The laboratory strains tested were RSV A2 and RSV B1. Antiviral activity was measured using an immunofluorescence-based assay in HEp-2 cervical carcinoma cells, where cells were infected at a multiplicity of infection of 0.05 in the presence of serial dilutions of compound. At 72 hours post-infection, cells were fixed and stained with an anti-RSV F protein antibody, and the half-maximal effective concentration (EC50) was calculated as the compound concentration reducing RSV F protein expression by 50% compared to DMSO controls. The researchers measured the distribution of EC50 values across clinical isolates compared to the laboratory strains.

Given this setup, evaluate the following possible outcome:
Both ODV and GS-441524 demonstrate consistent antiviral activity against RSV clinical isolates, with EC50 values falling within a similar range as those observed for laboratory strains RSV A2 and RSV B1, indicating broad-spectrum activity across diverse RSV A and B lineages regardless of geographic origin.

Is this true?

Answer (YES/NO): YES